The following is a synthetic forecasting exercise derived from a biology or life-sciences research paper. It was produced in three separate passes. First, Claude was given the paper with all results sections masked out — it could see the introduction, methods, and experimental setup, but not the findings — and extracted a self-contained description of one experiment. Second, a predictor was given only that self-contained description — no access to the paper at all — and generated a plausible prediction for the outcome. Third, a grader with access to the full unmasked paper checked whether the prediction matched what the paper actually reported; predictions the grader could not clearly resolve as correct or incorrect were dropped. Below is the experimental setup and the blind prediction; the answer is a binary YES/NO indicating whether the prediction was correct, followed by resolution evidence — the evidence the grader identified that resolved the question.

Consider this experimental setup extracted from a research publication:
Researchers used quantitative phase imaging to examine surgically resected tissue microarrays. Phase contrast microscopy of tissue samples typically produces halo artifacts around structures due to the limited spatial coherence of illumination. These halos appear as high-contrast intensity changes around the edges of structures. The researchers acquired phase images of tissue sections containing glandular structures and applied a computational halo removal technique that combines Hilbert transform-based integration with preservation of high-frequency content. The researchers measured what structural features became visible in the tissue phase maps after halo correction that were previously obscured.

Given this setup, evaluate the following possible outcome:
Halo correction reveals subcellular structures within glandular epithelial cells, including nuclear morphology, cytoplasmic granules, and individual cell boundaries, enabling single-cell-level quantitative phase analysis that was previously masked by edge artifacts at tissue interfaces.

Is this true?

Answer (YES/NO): NO